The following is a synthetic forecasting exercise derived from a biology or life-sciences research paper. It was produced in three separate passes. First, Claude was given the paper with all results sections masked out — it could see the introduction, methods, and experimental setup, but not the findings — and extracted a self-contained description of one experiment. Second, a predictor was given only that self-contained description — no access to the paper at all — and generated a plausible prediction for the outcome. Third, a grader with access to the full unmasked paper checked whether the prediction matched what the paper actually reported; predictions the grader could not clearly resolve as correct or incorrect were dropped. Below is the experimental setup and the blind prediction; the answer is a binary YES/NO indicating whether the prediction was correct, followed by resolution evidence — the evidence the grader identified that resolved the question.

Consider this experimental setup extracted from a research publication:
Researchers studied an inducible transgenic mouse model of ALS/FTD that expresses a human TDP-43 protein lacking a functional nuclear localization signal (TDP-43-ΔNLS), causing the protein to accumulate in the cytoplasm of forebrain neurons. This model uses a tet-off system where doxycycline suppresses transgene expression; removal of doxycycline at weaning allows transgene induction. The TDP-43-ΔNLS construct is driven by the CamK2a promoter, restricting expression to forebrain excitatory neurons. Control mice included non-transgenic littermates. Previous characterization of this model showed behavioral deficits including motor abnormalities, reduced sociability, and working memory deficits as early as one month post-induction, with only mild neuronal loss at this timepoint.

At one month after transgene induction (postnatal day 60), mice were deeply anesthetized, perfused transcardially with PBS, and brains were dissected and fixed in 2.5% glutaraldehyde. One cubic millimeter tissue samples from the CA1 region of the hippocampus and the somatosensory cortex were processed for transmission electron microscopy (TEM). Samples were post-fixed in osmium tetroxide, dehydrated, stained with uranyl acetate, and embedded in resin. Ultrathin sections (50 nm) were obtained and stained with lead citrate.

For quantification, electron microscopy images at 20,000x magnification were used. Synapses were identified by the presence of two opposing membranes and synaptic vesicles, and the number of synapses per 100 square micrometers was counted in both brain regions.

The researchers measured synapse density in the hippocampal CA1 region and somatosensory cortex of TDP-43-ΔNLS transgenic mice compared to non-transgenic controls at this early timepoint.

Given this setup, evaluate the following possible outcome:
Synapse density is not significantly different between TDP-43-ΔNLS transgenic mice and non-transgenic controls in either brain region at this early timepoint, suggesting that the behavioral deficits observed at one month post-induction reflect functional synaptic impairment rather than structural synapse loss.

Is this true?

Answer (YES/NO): NO